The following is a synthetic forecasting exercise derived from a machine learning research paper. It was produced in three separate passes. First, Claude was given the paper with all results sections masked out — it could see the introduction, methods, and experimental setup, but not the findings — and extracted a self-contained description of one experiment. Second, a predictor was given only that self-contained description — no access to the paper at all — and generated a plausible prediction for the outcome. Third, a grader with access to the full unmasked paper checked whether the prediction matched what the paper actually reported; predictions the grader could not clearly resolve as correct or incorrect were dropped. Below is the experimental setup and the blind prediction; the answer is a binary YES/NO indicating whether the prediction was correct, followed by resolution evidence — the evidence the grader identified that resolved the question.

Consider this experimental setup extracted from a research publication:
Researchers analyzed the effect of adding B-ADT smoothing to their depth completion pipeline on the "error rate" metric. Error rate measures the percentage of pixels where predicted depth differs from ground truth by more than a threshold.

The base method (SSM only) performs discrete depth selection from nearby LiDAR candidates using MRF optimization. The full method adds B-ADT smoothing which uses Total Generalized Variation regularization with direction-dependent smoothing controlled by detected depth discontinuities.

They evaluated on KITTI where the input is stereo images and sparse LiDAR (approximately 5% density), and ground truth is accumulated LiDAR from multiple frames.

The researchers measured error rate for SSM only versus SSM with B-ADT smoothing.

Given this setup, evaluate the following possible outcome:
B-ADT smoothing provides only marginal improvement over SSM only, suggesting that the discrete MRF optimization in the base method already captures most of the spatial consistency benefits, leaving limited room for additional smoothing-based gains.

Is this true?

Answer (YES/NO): YES